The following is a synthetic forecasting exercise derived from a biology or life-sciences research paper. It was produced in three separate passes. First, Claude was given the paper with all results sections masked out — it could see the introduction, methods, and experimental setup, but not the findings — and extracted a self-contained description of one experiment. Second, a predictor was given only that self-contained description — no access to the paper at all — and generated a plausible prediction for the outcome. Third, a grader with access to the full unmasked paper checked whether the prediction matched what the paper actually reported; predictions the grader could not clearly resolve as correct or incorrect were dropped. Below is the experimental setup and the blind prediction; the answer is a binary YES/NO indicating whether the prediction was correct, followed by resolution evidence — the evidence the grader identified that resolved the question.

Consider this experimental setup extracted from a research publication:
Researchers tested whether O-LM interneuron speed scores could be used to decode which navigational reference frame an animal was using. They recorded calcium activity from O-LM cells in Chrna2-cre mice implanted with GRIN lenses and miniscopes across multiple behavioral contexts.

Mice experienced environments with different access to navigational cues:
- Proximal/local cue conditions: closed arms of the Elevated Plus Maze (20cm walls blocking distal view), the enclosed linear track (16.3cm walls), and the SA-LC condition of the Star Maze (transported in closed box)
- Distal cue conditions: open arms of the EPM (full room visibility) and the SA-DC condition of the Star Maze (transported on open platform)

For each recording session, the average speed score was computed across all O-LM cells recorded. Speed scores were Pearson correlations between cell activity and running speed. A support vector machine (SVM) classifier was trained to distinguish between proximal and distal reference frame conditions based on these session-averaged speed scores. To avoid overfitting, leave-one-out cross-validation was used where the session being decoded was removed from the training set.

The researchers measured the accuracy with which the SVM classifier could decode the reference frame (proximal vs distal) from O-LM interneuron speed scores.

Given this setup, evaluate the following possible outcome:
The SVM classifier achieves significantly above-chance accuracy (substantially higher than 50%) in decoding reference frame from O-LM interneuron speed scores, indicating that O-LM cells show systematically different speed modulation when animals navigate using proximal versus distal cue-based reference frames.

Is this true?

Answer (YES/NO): YES